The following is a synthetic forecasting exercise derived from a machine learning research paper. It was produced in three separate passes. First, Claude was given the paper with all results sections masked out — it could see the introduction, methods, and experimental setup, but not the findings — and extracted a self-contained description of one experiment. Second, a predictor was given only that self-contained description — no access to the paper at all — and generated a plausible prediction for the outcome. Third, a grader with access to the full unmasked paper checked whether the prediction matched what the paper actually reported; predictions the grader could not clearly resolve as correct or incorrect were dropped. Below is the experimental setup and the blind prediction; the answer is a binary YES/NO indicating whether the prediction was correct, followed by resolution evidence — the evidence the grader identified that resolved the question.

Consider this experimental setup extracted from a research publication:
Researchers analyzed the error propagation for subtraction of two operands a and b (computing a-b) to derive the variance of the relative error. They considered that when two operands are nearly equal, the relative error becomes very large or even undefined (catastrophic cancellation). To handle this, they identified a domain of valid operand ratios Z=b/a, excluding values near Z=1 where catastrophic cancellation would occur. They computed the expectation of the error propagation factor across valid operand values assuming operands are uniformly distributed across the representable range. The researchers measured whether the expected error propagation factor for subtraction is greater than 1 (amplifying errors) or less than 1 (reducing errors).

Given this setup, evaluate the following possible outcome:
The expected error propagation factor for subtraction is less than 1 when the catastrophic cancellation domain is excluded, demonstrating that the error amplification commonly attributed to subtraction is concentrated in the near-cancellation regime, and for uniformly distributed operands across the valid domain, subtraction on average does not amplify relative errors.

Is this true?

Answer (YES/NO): YES